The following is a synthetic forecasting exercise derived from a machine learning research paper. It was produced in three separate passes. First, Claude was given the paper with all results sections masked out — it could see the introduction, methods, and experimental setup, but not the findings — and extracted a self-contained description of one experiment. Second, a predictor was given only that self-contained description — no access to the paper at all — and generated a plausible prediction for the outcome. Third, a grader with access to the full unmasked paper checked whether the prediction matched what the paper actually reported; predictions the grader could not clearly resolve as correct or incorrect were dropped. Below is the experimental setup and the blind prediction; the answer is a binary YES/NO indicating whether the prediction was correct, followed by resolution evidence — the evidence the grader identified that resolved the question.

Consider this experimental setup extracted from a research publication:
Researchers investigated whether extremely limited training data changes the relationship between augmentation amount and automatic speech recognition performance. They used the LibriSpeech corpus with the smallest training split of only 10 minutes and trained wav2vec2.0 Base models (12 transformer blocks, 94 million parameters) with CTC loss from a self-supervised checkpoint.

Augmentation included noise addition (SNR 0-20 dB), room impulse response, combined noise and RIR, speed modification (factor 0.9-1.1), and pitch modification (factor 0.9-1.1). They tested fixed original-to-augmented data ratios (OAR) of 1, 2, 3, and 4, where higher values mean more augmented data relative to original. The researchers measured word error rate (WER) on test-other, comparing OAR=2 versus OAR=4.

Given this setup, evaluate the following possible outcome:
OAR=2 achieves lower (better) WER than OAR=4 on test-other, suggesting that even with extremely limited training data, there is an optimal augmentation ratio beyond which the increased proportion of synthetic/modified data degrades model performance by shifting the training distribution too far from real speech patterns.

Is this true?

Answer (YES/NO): YES